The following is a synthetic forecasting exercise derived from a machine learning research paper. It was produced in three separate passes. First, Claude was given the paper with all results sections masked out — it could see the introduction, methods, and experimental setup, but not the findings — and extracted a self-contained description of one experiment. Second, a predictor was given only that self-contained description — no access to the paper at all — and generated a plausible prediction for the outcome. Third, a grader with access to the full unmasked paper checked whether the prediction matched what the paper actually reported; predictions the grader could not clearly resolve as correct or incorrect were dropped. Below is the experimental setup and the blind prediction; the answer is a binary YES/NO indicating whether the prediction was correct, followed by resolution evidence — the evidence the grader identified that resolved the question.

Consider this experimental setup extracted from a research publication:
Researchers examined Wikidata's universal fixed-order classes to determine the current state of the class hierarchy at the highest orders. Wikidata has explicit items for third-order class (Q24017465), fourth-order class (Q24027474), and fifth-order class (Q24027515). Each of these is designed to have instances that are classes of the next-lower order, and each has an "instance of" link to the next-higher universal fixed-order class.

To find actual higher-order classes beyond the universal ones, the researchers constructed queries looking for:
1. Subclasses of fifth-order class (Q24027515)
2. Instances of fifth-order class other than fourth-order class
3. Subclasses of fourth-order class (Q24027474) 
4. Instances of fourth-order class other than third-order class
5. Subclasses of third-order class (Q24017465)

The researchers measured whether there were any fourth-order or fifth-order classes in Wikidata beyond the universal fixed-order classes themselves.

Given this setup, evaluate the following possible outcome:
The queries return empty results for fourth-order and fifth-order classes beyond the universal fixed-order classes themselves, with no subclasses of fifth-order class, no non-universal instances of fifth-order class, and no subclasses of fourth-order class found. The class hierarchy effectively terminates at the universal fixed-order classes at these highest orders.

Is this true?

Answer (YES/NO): YES